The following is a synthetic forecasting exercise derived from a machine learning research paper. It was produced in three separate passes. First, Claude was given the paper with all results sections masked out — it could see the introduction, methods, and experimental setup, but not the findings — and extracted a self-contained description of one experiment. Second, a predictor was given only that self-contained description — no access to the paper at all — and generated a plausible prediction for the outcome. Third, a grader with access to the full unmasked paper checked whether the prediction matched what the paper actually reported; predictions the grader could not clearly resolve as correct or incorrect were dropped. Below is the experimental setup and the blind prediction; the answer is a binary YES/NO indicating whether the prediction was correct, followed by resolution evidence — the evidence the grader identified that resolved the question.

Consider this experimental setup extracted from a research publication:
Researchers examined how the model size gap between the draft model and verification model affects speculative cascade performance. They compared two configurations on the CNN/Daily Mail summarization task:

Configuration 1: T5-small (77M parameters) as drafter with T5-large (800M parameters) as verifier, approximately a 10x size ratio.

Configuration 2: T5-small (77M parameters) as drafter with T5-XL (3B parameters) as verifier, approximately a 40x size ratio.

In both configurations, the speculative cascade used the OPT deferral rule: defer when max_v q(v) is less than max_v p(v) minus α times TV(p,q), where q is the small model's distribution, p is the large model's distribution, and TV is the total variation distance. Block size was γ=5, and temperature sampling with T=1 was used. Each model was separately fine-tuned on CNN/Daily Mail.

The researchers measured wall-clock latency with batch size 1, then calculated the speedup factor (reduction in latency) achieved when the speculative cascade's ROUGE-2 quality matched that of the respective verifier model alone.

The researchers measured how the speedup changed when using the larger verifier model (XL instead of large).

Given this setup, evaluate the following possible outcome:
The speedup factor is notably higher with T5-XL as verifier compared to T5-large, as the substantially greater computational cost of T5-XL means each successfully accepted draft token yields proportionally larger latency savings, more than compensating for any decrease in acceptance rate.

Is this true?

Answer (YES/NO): YES